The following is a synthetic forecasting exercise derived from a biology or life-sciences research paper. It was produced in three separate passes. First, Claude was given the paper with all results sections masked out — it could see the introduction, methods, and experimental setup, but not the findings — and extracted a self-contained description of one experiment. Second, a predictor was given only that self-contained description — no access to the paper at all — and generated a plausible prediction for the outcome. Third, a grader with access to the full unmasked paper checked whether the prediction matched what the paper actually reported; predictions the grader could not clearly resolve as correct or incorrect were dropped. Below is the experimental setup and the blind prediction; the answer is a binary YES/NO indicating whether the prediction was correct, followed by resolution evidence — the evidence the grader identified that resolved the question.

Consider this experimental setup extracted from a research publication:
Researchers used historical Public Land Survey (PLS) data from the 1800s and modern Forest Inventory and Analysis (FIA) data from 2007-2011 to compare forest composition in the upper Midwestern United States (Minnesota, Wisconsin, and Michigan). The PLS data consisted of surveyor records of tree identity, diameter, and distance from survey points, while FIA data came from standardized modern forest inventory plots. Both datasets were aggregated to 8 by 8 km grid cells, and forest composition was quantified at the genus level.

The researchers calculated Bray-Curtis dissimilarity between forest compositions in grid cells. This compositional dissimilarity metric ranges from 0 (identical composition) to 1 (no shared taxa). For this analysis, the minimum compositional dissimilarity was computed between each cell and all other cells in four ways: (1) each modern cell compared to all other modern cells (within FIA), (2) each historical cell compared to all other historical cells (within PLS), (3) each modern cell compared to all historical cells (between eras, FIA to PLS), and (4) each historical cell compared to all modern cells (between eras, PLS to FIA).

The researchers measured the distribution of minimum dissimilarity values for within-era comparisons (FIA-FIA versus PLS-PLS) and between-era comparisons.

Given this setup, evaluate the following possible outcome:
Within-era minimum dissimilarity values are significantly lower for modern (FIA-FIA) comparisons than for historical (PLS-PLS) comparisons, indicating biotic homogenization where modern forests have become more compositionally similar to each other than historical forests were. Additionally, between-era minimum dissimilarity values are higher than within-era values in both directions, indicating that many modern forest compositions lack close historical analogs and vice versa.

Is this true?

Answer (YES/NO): NO